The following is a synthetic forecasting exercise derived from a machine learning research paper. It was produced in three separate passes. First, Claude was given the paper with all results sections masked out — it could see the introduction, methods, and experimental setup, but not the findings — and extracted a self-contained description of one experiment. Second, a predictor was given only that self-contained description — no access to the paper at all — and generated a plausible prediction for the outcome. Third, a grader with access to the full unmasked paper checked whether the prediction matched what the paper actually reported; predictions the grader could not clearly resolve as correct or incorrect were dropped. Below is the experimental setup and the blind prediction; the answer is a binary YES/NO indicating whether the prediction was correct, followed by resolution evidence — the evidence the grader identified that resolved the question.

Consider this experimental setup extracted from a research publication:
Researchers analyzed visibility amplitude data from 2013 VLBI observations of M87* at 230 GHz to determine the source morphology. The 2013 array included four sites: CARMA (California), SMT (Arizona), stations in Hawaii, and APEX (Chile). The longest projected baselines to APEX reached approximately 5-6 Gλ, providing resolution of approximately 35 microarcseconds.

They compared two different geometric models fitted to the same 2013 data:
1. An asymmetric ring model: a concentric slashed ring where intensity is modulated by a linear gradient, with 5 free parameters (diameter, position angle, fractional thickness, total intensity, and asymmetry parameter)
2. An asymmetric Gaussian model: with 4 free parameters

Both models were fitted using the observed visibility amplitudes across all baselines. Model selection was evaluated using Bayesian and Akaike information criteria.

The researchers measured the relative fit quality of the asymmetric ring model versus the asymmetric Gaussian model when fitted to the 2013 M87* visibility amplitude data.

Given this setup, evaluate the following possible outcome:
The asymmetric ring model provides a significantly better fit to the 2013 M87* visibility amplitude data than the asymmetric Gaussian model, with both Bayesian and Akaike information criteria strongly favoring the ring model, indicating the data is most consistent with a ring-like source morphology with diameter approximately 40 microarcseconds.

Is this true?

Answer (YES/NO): NO